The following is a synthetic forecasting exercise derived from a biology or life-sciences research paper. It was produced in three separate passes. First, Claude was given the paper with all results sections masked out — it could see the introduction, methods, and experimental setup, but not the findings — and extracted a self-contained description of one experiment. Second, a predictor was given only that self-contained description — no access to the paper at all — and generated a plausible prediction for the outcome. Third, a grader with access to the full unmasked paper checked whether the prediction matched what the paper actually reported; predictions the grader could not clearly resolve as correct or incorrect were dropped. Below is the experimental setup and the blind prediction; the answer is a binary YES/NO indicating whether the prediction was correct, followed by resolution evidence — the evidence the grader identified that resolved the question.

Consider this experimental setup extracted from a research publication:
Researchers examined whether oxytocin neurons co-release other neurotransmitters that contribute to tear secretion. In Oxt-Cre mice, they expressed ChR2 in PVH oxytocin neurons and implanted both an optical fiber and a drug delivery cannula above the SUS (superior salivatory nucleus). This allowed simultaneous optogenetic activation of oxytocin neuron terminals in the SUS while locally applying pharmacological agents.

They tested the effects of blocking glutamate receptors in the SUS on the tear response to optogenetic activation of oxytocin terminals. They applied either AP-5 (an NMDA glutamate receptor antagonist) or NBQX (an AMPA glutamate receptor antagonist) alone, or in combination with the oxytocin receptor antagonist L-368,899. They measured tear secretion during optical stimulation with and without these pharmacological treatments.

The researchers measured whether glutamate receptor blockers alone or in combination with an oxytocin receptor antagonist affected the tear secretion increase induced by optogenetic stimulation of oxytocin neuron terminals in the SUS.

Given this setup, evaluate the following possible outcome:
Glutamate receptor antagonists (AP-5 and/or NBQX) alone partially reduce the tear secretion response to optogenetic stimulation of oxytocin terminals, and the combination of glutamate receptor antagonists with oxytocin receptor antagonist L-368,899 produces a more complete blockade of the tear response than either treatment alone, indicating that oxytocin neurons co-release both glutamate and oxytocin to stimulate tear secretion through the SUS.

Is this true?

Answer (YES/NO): NO